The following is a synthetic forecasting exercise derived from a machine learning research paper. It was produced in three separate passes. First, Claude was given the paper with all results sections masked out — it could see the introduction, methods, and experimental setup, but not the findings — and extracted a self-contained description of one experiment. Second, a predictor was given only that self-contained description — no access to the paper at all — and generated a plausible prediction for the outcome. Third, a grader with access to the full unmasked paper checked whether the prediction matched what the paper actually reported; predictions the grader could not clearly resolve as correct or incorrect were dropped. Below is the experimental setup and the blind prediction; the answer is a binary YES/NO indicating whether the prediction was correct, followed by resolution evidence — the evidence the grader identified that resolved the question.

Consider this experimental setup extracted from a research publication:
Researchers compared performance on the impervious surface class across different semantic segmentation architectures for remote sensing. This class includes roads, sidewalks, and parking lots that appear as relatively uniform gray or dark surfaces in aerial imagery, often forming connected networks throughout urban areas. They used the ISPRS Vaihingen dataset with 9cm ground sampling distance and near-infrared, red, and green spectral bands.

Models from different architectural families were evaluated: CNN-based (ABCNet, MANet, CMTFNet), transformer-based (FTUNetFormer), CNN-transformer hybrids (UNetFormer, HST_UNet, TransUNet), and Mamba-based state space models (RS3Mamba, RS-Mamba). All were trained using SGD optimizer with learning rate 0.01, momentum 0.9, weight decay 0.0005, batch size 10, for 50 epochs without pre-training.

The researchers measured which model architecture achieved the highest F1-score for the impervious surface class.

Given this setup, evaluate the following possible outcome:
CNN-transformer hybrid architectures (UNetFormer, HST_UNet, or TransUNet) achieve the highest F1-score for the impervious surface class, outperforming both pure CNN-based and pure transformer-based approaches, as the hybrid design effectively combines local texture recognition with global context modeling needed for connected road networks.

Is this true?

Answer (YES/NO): NO